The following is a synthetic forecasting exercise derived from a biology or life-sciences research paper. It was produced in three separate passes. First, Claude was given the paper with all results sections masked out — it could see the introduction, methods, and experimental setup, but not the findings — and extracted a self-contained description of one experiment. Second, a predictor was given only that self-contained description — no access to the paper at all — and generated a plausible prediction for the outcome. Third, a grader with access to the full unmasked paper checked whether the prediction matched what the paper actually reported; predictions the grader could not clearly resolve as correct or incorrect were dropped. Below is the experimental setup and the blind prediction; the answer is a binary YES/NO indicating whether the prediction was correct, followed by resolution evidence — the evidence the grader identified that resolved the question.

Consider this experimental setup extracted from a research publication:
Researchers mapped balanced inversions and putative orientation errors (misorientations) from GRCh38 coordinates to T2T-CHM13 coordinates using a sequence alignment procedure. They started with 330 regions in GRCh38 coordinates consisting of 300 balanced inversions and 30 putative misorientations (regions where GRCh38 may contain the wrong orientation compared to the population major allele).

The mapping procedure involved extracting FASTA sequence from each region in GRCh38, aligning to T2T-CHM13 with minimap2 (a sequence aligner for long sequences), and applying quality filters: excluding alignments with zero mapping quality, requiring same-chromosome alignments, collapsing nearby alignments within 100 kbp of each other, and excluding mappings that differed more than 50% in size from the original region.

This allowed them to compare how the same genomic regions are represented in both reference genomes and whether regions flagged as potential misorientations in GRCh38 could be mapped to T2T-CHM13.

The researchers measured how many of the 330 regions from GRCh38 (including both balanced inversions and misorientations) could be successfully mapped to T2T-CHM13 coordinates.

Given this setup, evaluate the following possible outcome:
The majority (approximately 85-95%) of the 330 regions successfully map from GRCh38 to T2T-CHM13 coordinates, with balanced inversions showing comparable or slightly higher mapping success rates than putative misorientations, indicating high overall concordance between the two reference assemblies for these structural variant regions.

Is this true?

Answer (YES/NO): NO